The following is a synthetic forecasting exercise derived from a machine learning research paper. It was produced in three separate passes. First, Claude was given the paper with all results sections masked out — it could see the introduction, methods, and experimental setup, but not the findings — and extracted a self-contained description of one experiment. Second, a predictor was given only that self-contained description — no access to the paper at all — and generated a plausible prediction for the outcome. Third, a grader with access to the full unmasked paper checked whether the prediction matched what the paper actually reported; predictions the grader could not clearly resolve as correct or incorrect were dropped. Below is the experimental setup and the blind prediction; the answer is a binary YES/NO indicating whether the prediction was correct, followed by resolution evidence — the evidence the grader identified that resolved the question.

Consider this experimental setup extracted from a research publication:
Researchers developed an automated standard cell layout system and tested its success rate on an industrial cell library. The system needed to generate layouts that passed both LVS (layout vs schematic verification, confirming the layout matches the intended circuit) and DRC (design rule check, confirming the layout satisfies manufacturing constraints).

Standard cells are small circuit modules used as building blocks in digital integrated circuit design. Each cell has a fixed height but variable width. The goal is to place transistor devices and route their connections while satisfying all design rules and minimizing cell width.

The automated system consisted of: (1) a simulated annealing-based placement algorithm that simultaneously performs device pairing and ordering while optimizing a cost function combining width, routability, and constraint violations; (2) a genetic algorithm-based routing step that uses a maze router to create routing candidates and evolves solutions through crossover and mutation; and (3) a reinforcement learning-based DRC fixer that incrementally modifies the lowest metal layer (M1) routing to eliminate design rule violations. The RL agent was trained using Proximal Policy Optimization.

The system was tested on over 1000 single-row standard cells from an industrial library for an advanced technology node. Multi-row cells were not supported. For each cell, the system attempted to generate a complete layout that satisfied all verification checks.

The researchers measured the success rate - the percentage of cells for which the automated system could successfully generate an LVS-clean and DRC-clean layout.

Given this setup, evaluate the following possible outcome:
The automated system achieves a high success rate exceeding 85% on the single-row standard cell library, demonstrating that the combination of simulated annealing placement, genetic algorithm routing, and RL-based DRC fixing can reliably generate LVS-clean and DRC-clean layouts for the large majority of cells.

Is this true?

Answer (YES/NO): YES